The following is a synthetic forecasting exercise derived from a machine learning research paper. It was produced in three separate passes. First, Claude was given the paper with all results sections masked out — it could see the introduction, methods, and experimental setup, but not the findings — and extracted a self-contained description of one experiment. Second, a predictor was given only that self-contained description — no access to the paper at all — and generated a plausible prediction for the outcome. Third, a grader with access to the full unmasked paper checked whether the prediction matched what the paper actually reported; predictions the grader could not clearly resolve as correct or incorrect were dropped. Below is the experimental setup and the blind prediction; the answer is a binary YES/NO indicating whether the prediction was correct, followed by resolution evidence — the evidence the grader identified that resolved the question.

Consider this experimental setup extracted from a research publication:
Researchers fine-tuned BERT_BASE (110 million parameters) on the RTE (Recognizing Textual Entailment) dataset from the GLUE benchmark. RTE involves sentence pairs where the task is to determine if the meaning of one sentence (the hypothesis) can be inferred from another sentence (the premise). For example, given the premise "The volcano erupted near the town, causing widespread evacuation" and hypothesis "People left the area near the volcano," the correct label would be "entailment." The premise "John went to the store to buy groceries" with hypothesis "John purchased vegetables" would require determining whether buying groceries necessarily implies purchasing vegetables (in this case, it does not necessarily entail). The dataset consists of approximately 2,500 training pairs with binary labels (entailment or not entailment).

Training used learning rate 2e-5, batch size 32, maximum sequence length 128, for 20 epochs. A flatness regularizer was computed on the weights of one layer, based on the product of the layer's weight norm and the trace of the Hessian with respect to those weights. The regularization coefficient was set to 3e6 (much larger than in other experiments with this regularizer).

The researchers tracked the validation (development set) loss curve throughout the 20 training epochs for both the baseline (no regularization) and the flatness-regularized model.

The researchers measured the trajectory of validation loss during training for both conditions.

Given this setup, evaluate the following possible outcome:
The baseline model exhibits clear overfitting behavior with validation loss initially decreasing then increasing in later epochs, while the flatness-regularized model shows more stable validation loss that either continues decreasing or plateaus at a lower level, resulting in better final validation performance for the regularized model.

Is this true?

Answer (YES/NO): NO